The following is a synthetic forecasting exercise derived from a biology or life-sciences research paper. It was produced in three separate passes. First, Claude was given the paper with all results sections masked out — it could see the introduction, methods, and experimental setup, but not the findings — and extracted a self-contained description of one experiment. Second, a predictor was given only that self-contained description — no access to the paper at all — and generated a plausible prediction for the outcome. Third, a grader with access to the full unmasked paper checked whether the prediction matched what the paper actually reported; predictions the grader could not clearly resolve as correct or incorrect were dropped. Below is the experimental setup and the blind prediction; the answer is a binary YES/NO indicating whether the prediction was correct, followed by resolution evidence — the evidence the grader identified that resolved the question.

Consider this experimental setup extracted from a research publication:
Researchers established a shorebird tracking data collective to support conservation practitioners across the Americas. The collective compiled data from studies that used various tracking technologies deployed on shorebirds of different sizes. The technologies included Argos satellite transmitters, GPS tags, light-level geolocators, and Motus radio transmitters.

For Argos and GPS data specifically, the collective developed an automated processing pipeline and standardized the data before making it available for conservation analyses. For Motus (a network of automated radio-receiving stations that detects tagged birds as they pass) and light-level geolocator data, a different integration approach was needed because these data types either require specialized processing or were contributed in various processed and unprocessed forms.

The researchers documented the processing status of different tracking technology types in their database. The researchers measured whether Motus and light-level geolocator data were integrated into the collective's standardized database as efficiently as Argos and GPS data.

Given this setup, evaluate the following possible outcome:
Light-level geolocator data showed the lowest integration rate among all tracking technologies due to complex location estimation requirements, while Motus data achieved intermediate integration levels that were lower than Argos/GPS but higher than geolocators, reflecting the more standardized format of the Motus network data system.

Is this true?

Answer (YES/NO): NO